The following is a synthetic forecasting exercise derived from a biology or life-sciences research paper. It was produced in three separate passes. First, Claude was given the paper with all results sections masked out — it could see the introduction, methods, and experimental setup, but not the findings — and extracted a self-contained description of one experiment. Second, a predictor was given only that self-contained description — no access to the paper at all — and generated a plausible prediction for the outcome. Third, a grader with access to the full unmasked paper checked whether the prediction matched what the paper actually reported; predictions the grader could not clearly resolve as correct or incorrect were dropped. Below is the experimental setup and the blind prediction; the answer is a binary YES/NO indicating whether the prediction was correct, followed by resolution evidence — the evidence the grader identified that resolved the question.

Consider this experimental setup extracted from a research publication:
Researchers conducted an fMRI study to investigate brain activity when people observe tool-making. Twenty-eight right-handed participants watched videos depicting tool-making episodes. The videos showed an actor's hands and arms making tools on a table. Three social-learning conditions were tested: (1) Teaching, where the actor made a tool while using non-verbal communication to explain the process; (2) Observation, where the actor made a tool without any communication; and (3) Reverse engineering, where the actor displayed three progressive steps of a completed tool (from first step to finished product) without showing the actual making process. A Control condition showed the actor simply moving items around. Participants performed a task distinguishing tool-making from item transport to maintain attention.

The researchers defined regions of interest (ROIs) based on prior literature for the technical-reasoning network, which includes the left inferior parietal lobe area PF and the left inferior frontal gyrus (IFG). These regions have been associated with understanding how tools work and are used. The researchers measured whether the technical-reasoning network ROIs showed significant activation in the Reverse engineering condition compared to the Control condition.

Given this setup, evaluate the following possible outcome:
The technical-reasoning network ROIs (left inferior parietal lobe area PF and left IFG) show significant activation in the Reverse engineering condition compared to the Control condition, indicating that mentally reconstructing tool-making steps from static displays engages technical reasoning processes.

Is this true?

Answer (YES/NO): NO